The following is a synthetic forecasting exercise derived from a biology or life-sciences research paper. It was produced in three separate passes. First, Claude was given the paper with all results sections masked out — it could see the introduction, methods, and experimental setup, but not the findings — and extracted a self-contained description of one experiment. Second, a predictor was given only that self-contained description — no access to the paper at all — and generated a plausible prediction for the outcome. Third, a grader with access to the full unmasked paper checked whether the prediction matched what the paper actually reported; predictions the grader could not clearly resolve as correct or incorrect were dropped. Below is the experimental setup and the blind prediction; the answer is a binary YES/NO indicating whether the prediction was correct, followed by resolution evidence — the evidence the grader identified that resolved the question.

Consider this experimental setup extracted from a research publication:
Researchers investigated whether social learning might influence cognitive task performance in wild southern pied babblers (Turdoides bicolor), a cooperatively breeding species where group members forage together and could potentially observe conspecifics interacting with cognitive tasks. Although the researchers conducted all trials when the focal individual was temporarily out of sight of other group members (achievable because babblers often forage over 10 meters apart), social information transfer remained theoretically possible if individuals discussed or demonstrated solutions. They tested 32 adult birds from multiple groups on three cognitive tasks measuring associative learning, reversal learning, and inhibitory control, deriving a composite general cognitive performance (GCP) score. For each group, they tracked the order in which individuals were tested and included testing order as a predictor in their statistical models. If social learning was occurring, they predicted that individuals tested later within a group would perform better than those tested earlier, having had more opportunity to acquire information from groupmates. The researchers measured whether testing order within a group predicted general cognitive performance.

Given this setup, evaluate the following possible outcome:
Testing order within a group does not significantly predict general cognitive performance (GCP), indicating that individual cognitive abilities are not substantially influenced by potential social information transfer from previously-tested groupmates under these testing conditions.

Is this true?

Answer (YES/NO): YES